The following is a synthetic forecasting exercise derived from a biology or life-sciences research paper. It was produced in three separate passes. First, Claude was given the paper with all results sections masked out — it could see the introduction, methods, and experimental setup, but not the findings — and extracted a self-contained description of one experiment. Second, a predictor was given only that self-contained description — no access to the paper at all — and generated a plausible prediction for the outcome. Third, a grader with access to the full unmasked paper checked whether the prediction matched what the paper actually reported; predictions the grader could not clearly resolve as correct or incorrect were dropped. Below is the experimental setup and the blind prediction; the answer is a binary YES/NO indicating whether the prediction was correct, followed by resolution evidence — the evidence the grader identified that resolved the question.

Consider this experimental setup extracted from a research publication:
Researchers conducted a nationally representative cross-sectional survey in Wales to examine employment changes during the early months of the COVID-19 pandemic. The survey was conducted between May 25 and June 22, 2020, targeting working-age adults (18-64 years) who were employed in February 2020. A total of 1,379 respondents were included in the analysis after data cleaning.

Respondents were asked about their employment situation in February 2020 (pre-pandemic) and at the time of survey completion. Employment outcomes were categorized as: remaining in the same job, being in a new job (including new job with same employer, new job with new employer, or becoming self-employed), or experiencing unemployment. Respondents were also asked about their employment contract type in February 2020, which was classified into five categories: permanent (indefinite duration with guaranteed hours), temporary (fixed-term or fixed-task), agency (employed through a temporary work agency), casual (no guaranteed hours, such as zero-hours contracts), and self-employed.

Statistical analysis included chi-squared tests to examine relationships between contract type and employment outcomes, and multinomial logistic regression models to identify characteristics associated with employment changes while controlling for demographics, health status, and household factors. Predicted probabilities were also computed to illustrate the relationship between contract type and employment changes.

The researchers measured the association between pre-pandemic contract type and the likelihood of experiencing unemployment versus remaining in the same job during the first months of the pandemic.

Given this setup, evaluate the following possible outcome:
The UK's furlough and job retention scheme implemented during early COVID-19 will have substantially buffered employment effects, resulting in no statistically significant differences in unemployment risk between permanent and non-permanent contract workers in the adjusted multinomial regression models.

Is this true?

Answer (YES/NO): NO